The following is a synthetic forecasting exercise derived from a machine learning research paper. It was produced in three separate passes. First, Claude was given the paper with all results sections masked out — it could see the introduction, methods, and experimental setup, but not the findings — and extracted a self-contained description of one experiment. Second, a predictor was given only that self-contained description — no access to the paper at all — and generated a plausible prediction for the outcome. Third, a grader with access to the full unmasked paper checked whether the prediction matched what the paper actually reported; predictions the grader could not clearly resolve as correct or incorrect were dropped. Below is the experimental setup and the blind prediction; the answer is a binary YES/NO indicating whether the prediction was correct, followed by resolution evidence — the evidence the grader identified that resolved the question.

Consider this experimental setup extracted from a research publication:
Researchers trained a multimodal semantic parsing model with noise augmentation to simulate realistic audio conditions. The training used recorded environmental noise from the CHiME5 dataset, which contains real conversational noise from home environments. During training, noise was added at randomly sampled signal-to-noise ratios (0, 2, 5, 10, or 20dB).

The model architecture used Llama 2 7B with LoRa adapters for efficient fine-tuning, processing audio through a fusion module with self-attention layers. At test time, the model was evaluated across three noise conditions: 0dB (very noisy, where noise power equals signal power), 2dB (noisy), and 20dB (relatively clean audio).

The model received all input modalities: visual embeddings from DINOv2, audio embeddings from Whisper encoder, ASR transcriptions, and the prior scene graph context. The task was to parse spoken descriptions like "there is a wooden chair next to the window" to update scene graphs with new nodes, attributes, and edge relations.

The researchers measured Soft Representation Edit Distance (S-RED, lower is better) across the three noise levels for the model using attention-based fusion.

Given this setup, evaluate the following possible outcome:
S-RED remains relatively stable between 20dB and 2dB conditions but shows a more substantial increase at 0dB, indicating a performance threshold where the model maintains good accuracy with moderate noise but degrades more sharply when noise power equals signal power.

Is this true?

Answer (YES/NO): NO